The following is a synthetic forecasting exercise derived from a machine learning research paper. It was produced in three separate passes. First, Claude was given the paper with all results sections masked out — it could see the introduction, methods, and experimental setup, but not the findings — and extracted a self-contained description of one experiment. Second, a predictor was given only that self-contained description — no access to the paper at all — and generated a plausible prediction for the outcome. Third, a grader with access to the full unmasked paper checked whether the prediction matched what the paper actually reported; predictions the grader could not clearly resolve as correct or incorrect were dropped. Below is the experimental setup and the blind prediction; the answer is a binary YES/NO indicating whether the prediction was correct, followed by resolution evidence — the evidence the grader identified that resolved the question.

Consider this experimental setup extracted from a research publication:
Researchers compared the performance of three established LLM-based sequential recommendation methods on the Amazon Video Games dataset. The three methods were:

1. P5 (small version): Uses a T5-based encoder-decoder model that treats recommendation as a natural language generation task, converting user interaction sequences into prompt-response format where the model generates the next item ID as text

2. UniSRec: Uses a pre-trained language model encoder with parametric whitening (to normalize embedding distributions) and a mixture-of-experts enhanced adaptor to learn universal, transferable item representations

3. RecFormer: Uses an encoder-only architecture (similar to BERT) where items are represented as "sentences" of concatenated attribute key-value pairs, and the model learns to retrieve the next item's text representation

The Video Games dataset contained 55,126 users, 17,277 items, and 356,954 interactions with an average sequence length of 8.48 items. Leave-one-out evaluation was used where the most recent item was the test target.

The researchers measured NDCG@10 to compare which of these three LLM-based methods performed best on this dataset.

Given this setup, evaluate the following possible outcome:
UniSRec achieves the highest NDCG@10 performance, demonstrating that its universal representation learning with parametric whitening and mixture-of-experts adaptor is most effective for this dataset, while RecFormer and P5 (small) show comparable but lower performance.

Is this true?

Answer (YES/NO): NO